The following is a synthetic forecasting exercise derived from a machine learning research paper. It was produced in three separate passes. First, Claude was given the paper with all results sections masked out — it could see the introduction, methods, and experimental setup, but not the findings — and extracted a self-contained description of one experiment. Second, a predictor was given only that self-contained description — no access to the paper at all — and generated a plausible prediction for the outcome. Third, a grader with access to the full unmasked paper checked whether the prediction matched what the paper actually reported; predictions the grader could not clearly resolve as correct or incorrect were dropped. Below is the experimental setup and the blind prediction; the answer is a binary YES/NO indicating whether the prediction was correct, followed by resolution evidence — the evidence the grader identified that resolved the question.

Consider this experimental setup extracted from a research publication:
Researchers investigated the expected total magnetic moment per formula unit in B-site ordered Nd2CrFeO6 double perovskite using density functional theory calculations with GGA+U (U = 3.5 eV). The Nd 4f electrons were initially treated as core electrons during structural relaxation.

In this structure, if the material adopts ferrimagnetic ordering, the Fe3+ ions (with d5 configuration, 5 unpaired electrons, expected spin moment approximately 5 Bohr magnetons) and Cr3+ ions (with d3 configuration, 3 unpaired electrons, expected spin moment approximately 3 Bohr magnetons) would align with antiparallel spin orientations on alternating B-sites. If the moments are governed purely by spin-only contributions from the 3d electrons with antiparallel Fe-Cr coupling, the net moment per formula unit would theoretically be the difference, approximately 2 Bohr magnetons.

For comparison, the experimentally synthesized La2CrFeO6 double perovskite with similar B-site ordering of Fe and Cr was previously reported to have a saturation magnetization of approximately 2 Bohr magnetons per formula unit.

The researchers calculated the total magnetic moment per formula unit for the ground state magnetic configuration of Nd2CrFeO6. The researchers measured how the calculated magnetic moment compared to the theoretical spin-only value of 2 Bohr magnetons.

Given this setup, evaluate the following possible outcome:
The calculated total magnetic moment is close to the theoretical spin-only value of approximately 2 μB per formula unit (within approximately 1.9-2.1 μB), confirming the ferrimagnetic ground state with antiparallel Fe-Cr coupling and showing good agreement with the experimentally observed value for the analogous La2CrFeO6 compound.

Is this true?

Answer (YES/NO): YES